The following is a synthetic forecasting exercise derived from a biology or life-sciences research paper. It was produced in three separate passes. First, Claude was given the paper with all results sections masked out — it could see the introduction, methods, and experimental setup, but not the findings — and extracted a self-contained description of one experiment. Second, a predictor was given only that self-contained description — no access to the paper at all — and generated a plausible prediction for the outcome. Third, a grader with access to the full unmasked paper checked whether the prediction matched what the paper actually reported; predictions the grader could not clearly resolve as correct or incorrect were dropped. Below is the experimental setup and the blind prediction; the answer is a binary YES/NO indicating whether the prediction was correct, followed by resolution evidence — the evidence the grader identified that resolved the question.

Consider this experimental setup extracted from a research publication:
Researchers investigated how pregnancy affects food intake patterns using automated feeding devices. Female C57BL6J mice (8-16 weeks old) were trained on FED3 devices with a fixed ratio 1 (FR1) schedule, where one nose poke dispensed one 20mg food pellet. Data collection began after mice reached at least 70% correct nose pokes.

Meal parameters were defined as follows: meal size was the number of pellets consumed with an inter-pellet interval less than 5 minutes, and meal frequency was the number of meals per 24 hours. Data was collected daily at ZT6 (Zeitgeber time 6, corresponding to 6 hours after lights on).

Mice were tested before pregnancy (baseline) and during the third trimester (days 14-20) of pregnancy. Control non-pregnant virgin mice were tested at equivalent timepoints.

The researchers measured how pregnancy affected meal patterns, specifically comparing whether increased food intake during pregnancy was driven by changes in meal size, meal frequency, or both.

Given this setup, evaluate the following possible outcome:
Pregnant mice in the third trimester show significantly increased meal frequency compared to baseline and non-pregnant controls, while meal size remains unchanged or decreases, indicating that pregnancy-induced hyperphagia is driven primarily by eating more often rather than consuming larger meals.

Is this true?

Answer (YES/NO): NO